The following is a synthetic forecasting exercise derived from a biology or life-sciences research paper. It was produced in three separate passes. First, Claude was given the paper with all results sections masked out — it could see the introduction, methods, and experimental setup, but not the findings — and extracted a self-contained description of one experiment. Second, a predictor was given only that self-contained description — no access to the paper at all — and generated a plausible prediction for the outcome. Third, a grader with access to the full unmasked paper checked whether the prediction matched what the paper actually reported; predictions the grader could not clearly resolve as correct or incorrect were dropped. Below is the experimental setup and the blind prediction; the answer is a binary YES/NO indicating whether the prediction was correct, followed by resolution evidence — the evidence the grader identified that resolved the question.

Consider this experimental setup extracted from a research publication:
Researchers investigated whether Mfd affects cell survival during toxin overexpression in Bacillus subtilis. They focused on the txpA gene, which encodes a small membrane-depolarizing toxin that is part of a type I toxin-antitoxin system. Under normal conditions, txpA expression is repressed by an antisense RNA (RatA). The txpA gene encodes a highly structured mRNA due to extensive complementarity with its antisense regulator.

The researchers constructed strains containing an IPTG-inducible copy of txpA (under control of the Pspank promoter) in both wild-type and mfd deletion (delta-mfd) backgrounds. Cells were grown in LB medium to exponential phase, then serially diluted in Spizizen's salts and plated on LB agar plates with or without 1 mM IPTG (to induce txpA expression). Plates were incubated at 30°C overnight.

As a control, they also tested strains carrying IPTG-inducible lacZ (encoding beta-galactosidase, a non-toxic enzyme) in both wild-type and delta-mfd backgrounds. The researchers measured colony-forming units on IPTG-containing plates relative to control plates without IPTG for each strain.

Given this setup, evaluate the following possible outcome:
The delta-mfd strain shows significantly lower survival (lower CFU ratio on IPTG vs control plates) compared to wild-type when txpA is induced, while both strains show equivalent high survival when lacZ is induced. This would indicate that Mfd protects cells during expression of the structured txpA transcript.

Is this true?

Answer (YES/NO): YES